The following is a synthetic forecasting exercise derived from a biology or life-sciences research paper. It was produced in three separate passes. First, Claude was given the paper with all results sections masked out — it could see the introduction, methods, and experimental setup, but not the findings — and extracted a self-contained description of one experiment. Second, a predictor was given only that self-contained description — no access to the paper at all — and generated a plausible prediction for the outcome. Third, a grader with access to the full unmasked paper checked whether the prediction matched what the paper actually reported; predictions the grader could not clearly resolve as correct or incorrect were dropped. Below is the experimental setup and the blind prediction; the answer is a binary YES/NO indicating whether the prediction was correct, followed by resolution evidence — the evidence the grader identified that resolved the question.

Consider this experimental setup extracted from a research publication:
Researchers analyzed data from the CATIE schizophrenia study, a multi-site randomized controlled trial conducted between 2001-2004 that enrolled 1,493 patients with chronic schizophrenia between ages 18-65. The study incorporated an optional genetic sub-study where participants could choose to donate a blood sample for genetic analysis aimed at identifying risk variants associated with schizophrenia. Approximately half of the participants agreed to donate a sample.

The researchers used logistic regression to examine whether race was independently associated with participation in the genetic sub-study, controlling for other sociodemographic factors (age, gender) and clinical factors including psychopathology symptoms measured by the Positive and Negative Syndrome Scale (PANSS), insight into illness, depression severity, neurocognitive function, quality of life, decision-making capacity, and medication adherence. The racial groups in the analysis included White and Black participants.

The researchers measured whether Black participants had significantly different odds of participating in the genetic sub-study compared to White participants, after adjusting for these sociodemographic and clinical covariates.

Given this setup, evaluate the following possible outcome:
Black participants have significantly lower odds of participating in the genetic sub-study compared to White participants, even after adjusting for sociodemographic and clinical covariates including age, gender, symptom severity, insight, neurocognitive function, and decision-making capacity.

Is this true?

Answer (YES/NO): YES